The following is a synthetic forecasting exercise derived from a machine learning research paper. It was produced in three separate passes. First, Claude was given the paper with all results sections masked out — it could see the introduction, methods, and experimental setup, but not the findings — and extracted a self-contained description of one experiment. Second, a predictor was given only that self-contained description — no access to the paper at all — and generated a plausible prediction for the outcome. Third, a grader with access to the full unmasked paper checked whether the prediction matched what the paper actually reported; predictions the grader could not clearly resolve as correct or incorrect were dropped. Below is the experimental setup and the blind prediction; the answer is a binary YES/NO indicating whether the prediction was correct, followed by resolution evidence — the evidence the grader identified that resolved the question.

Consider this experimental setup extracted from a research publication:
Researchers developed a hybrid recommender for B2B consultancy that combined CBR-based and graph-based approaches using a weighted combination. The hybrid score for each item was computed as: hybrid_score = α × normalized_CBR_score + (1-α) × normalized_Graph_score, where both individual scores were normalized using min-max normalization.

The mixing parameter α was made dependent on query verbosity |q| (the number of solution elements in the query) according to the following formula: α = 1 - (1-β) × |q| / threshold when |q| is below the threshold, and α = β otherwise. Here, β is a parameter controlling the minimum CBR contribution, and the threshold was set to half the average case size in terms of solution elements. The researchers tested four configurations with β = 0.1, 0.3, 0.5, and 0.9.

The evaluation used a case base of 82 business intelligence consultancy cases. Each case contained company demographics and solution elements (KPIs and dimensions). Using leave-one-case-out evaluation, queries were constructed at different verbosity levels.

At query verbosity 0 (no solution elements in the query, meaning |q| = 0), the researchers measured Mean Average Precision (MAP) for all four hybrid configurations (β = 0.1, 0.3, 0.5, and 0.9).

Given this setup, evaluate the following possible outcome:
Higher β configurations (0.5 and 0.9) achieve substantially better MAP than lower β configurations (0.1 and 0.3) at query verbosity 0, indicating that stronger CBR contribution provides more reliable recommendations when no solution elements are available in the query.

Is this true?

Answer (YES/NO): NO